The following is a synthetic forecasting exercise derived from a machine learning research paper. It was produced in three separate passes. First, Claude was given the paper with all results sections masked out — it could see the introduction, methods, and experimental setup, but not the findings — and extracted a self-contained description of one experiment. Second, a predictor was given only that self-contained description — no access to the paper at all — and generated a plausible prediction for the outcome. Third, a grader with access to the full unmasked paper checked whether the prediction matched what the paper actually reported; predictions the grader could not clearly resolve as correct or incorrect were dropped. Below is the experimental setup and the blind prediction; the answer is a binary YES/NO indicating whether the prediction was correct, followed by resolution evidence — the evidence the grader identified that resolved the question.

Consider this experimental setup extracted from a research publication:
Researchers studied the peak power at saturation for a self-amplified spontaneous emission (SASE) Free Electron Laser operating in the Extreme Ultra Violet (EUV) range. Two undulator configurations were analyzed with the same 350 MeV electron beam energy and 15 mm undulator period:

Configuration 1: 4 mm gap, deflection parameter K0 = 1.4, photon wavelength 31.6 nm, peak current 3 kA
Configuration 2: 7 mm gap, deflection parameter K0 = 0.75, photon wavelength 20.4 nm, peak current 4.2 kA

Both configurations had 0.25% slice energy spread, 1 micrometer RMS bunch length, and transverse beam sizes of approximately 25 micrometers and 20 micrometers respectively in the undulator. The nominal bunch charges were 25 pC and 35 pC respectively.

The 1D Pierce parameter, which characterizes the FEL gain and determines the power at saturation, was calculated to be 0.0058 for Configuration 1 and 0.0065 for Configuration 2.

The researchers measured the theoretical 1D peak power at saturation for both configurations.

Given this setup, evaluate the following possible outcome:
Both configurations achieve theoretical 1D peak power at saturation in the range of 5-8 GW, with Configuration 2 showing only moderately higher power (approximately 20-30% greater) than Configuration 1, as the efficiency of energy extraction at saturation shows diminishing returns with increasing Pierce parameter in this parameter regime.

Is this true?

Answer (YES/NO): NO